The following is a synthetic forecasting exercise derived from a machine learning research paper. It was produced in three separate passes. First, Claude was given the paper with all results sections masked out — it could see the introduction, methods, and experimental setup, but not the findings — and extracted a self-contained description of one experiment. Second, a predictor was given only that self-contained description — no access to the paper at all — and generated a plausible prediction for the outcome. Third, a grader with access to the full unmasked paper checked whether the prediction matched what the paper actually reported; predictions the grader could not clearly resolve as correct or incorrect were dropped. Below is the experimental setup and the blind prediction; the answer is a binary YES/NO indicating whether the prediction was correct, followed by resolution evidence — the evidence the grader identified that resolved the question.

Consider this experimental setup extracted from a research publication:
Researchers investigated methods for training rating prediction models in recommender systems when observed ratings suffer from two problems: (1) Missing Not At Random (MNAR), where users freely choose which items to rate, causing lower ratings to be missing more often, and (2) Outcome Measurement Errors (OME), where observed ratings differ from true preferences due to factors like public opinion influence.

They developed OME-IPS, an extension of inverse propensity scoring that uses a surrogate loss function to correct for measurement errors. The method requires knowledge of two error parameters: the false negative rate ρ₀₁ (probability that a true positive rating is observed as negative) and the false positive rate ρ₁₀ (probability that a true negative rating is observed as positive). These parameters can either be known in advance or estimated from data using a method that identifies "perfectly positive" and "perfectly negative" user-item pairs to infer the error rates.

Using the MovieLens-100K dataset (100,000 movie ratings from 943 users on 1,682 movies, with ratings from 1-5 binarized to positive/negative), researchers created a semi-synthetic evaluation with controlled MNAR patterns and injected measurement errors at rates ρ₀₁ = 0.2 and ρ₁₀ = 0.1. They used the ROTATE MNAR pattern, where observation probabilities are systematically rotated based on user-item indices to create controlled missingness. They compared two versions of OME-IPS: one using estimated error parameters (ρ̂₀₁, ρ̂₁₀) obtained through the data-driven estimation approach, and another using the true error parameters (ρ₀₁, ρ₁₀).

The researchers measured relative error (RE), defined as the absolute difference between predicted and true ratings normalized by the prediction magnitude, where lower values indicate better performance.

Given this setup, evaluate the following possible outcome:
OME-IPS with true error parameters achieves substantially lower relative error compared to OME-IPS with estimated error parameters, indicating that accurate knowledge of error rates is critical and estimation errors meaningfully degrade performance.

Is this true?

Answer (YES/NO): YES